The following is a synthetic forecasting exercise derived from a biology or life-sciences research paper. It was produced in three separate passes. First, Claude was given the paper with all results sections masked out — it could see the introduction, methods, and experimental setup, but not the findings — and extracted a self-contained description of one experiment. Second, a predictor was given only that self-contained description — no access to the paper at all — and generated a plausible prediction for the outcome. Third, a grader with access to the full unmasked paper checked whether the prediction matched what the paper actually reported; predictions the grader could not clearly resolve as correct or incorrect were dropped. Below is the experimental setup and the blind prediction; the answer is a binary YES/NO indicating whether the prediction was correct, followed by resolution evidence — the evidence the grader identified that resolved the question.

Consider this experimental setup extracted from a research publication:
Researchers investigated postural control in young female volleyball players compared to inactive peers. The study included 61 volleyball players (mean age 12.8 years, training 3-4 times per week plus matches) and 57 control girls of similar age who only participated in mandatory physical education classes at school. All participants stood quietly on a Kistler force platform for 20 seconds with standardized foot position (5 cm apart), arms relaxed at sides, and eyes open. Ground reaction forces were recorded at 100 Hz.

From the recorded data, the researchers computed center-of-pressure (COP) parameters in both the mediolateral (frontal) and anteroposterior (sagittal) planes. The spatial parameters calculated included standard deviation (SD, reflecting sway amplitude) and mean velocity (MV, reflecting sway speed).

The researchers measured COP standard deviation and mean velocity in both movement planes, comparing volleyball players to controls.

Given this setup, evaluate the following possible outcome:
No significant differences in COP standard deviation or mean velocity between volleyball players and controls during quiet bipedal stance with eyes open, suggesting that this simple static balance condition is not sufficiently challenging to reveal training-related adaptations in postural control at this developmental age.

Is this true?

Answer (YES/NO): NO